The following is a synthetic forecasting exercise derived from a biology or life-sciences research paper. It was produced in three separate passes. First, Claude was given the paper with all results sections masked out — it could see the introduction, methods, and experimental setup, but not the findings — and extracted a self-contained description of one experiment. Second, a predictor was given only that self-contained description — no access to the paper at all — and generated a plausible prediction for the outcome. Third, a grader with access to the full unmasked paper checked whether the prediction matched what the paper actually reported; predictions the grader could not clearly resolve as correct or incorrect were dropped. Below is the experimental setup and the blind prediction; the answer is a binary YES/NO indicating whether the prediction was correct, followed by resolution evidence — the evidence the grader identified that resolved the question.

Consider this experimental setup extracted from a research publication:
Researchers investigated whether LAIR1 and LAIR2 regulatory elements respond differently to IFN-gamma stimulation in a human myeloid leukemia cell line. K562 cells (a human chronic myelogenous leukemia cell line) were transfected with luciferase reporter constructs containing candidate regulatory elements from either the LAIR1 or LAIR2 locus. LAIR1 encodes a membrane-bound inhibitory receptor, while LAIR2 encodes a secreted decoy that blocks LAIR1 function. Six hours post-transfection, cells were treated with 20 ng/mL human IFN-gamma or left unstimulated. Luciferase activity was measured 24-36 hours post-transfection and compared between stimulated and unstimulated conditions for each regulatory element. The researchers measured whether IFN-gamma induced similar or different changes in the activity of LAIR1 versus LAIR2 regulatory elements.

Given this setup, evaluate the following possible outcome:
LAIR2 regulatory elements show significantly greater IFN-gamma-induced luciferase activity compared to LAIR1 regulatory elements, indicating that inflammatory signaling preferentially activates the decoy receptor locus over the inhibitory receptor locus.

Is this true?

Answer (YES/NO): NO